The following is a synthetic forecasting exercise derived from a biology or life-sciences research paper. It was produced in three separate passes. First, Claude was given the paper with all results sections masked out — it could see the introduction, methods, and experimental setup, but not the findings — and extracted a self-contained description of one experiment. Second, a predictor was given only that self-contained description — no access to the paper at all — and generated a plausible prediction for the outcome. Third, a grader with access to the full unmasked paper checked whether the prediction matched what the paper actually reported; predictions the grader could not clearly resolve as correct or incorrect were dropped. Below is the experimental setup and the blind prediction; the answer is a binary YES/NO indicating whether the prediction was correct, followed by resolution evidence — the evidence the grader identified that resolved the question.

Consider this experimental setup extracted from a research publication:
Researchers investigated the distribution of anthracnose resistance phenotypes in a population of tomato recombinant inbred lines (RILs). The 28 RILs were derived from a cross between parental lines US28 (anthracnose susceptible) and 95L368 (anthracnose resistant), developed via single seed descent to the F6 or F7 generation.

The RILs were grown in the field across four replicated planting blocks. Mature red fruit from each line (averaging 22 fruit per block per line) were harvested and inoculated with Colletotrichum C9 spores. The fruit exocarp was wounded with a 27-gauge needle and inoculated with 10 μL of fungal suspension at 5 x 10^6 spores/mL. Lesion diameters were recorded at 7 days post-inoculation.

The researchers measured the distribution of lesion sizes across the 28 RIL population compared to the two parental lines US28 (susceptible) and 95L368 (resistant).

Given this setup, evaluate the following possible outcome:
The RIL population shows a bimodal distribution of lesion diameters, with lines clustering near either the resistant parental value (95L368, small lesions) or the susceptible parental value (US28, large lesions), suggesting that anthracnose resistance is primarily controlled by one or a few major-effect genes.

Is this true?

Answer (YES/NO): NO